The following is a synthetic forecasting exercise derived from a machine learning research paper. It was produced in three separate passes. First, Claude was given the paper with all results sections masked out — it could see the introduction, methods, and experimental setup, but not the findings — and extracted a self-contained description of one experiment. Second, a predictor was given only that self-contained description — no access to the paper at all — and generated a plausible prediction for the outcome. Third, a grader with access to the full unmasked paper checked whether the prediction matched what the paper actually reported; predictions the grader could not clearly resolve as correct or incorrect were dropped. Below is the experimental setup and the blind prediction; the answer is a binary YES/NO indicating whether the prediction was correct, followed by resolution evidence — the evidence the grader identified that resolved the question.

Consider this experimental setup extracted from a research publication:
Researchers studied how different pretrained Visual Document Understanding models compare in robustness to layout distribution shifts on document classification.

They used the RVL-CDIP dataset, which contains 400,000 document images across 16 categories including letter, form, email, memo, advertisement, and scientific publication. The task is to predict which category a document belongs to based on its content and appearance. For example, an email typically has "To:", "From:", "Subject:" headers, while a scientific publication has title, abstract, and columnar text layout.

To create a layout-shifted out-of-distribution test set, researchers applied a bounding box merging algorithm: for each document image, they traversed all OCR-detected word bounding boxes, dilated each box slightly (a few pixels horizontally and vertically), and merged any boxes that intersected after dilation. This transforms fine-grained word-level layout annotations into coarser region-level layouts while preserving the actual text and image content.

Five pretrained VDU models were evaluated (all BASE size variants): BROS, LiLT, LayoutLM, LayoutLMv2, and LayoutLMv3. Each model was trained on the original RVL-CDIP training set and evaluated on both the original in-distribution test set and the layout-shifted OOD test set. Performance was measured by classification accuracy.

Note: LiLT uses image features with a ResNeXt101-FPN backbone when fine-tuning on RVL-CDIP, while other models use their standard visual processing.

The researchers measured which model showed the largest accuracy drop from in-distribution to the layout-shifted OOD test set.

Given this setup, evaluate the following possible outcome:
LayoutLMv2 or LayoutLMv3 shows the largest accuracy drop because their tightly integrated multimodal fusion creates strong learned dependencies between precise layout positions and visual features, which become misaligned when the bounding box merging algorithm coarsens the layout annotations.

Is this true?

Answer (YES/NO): NO